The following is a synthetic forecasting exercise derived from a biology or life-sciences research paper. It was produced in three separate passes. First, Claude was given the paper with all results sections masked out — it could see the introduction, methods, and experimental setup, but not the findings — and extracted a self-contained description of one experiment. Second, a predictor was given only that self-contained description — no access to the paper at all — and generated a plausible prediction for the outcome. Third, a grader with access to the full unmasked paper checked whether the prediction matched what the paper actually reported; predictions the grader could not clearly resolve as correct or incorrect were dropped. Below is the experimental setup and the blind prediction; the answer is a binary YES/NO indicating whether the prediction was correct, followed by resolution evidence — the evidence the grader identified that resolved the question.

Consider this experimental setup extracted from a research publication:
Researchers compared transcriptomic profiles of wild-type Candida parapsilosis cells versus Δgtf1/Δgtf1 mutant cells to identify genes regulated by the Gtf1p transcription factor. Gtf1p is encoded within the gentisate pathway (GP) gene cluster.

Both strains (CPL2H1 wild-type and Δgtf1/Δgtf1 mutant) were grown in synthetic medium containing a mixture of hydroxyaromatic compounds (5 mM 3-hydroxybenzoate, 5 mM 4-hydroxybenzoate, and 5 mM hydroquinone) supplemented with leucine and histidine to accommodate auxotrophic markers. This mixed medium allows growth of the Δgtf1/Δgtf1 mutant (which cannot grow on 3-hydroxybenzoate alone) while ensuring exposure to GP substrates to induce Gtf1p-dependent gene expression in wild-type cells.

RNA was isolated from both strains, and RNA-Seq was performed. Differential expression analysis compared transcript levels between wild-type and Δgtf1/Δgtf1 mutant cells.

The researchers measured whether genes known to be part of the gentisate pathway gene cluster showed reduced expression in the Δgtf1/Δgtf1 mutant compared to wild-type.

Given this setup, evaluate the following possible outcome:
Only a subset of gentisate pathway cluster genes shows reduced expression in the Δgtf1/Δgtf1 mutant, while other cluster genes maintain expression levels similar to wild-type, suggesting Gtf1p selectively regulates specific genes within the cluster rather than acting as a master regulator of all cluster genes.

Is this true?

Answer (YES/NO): NO